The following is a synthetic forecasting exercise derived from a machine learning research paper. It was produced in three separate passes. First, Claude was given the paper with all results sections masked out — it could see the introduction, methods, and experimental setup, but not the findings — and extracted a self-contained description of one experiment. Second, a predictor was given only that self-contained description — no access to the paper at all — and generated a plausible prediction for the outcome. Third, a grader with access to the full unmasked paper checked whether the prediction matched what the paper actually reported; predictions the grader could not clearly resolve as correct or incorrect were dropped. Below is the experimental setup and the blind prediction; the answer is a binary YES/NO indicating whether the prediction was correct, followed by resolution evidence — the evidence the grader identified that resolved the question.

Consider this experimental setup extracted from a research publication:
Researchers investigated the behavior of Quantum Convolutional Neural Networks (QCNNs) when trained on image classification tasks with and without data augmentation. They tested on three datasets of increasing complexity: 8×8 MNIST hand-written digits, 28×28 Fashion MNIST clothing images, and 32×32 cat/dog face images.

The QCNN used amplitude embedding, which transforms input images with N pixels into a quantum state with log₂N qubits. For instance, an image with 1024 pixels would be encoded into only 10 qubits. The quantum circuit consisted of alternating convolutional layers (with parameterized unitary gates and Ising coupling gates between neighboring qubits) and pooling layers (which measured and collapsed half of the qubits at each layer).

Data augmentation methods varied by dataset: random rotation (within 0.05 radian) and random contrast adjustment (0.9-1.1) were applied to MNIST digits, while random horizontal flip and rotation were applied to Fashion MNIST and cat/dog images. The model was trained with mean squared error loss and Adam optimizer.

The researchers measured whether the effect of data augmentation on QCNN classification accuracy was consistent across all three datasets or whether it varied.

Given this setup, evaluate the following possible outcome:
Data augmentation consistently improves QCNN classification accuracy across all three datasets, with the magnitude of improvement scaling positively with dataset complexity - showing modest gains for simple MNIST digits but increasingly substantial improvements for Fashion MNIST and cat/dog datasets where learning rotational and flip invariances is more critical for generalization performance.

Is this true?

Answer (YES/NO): NO